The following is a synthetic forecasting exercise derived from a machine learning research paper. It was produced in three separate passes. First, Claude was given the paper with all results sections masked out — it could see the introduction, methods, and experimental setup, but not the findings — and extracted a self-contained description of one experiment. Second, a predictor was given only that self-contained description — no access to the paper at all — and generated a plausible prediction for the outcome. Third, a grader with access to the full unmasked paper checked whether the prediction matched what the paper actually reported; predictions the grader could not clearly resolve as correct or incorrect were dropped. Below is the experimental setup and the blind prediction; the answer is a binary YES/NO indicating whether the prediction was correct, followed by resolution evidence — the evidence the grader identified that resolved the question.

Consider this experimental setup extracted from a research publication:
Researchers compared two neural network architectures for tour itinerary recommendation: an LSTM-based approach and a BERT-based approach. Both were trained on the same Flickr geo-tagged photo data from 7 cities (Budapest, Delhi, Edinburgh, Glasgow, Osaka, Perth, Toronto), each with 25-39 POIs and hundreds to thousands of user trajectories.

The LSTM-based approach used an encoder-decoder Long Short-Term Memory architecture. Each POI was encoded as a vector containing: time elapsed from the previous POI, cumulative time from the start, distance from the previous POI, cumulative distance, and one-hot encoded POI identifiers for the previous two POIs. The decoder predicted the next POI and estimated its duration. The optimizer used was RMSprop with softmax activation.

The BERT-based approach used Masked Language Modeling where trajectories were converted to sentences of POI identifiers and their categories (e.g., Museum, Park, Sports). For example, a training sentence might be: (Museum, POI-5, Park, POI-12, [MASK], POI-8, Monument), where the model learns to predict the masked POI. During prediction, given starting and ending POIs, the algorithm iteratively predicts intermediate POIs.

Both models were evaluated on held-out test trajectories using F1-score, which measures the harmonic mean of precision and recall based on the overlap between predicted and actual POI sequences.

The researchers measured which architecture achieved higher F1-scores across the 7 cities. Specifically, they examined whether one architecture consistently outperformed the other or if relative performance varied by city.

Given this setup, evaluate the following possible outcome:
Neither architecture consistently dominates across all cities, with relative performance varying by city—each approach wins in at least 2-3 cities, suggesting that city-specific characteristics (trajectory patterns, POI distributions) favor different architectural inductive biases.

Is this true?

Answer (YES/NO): NO